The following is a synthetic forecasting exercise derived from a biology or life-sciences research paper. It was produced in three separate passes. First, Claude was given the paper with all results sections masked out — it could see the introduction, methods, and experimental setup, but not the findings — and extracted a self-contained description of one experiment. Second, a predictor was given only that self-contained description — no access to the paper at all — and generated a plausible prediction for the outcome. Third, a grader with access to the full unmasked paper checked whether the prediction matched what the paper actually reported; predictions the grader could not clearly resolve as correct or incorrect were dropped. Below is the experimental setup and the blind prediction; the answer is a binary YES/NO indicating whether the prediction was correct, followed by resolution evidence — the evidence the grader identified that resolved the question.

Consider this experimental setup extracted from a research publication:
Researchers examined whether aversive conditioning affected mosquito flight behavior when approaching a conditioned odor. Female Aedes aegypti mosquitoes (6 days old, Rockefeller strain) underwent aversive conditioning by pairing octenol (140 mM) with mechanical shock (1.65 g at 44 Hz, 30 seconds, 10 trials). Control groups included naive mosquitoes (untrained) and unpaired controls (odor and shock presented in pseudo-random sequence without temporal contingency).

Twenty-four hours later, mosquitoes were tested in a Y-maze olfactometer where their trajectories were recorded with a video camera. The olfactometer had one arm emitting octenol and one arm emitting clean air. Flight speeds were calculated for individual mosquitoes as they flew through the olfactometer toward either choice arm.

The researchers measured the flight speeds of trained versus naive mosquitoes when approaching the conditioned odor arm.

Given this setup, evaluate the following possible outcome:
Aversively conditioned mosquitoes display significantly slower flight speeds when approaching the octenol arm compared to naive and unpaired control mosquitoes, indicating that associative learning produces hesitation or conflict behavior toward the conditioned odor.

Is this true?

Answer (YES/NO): NO